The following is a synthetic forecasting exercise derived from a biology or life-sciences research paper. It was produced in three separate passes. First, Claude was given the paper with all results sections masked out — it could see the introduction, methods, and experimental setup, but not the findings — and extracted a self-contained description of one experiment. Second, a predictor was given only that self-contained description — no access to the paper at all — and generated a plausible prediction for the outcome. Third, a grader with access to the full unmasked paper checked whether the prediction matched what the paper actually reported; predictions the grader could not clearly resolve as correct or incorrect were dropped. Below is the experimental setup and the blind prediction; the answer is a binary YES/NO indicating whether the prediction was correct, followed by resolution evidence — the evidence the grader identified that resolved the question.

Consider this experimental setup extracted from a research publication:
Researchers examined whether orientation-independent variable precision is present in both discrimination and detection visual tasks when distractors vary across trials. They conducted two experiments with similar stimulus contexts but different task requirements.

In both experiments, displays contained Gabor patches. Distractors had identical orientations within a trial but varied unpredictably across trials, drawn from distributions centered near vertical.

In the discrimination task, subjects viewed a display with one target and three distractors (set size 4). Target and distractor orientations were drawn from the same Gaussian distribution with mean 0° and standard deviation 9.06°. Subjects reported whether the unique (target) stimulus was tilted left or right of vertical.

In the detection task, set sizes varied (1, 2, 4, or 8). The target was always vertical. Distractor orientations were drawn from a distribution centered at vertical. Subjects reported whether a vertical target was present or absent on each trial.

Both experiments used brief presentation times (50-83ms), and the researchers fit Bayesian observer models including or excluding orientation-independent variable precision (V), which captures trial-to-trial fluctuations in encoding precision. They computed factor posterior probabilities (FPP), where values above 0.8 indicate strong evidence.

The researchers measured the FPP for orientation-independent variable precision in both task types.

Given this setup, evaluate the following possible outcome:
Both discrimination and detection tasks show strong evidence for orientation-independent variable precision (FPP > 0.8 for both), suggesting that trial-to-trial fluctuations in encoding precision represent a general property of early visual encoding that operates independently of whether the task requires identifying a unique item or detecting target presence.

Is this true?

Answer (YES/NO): NO